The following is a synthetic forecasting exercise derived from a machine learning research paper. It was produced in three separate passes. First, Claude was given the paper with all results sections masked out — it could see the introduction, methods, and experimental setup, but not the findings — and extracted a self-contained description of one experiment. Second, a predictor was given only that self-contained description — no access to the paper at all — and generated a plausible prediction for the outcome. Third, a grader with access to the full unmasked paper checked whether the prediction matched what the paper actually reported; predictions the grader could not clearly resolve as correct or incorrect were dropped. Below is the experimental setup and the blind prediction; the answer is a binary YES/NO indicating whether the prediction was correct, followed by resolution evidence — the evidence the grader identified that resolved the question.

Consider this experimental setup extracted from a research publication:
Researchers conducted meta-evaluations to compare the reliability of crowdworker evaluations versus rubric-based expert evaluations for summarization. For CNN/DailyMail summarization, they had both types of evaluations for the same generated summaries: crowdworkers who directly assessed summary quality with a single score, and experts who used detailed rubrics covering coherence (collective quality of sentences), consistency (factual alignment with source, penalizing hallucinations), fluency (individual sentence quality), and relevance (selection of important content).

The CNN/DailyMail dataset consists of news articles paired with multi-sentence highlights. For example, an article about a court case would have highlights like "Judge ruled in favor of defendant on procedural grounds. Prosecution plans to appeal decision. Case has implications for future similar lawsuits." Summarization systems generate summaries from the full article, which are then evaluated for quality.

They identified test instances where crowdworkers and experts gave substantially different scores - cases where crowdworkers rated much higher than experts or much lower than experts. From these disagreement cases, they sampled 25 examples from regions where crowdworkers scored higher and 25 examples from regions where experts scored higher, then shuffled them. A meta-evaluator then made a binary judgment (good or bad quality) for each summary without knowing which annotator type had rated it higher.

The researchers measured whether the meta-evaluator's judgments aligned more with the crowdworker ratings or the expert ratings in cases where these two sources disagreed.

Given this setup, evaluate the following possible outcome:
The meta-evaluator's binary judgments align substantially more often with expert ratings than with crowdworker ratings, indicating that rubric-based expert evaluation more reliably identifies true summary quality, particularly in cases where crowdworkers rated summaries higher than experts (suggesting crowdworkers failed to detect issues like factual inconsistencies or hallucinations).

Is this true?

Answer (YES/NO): YES